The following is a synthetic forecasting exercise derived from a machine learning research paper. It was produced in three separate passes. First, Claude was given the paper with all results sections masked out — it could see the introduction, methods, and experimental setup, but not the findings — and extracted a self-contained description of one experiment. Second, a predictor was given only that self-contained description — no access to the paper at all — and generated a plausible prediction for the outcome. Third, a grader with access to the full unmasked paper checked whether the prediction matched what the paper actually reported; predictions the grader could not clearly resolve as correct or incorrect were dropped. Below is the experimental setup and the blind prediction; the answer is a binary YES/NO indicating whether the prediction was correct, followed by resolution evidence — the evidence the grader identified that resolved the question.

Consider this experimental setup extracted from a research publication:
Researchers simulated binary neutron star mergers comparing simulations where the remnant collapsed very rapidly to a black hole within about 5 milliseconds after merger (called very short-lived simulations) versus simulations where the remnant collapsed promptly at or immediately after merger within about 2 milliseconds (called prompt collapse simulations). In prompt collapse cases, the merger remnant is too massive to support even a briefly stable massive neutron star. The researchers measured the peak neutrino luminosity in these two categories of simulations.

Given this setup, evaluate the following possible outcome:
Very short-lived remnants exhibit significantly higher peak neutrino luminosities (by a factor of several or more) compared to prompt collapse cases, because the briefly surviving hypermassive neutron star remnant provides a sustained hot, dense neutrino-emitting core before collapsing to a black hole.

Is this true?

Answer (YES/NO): YES